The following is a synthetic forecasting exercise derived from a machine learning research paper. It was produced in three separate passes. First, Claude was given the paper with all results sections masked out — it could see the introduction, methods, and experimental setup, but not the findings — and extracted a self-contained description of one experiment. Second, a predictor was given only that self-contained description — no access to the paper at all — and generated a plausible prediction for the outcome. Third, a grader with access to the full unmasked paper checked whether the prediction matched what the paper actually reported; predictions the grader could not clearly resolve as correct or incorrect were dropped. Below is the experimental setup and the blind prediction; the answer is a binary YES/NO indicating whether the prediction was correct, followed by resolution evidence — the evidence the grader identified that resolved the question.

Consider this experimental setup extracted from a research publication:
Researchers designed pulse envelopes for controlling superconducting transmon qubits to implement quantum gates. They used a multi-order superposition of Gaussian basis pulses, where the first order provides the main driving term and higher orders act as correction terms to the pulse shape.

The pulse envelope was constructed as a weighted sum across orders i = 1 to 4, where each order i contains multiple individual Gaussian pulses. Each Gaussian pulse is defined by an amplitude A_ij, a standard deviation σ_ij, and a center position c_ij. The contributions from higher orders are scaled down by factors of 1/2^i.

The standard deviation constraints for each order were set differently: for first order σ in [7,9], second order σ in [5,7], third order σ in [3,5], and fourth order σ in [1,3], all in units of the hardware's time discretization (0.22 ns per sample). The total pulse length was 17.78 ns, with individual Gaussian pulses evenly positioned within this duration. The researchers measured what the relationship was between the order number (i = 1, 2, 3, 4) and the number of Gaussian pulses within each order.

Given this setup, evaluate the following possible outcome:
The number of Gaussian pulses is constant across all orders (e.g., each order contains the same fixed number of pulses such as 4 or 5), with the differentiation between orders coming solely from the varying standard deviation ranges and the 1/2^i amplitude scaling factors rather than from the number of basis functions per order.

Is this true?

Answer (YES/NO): NO